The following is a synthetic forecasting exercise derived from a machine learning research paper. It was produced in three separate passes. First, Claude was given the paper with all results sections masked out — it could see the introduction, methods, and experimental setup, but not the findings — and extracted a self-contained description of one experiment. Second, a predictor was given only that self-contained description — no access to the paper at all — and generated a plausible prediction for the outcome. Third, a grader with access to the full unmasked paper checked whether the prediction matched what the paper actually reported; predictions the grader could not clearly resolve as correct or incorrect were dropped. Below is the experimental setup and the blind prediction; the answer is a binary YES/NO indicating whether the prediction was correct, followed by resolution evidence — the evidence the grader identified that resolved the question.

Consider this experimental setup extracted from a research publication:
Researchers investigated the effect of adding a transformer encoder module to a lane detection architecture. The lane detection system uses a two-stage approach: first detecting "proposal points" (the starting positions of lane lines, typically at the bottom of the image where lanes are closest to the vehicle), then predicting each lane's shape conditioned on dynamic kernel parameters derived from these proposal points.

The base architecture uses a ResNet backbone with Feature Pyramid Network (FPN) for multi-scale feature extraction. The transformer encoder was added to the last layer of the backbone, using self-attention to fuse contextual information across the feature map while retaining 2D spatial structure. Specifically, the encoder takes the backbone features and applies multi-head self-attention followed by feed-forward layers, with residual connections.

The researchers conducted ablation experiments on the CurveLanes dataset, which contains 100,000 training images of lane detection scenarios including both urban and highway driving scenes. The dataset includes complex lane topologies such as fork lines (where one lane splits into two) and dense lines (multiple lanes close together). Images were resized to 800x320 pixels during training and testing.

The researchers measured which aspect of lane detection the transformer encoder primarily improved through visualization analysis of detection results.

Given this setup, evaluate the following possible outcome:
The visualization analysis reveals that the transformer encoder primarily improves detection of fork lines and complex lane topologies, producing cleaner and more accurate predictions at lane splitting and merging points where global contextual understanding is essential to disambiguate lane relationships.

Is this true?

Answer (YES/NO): NO